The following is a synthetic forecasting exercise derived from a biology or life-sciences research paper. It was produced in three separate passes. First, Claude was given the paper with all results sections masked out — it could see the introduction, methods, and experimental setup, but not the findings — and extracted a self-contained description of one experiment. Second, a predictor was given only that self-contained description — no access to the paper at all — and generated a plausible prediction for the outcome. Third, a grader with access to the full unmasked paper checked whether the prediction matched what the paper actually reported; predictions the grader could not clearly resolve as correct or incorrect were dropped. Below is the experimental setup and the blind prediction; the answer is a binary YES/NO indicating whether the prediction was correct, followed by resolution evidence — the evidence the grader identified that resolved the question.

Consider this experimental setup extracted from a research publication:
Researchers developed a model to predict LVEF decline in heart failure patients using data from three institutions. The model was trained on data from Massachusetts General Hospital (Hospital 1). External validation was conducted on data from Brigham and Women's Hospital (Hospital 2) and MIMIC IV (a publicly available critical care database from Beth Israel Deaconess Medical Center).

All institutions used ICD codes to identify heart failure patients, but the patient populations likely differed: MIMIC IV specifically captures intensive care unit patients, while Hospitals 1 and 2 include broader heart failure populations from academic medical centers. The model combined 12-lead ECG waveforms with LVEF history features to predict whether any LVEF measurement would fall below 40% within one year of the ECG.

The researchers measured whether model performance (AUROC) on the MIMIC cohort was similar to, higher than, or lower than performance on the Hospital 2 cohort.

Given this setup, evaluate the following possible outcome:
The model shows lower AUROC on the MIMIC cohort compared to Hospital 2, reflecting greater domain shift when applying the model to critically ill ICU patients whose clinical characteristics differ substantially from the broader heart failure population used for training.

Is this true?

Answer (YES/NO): NO